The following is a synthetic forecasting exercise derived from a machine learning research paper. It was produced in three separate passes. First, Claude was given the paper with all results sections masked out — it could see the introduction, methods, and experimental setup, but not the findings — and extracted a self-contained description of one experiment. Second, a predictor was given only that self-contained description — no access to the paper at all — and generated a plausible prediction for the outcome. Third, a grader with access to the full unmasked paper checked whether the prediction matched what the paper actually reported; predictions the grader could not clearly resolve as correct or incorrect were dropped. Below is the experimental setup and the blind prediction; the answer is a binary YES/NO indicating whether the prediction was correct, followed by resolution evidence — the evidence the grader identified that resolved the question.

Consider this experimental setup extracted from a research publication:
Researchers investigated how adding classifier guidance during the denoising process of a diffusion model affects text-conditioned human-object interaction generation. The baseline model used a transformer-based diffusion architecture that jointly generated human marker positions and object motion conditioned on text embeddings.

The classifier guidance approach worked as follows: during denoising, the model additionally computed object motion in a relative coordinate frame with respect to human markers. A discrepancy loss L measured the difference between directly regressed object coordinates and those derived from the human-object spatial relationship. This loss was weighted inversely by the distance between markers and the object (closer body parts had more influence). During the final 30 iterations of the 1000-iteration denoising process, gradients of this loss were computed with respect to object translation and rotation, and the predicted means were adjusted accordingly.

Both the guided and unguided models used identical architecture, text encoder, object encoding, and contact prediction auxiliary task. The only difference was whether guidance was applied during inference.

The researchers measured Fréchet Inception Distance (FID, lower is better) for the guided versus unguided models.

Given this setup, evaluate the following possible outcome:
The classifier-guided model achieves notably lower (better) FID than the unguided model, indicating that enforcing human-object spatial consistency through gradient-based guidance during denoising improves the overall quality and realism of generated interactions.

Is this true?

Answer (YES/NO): NO